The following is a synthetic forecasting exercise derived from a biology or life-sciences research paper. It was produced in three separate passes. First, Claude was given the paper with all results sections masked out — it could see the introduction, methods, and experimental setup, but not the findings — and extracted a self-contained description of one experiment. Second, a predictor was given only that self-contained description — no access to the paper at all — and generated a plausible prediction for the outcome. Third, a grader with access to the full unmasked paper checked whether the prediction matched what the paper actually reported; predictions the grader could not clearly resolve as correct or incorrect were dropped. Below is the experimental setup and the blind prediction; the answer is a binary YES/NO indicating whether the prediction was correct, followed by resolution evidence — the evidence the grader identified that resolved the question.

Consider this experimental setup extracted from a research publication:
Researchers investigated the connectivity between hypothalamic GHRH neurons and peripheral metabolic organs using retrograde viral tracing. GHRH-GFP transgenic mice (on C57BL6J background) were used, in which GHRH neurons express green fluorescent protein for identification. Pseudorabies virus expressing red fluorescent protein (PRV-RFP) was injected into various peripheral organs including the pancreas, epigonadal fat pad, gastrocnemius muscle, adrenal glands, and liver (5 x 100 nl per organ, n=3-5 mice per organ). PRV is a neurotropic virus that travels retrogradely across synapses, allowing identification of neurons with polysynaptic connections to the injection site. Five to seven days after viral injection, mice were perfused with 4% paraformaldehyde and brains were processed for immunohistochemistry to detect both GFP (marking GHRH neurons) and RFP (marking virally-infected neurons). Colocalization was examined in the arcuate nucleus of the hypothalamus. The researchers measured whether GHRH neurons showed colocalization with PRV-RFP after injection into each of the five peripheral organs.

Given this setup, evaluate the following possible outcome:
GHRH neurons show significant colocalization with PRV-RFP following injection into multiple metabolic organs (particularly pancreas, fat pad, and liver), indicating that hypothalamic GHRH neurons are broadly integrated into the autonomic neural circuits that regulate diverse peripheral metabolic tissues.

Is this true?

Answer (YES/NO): NO